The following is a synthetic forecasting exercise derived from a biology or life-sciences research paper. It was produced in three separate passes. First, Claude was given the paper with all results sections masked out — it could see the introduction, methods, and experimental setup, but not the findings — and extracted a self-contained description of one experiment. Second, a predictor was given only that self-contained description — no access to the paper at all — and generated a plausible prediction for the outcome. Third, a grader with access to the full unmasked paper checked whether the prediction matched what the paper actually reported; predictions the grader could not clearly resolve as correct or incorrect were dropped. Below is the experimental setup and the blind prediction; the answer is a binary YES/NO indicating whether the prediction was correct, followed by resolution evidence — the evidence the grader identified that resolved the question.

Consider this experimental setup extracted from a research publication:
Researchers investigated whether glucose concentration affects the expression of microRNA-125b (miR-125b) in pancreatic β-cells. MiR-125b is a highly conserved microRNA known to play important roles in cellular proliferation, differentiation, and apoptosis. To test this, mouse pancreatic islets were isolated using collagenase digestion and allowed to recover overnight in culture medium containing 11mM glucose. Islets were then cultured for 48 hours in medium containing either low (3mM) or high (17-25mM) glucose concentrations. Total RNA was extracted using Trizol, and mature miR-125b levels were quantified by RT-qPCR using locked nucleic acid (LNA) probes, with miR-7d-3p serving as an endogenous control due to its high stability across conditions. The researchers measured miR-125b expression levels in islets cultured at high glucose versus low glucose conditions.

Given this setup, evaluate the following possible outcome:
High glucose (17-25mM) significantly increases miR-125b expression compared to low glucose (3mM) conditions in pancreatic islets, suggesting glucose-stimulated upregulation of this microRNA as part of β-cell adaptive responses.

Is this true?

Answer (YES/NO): YES